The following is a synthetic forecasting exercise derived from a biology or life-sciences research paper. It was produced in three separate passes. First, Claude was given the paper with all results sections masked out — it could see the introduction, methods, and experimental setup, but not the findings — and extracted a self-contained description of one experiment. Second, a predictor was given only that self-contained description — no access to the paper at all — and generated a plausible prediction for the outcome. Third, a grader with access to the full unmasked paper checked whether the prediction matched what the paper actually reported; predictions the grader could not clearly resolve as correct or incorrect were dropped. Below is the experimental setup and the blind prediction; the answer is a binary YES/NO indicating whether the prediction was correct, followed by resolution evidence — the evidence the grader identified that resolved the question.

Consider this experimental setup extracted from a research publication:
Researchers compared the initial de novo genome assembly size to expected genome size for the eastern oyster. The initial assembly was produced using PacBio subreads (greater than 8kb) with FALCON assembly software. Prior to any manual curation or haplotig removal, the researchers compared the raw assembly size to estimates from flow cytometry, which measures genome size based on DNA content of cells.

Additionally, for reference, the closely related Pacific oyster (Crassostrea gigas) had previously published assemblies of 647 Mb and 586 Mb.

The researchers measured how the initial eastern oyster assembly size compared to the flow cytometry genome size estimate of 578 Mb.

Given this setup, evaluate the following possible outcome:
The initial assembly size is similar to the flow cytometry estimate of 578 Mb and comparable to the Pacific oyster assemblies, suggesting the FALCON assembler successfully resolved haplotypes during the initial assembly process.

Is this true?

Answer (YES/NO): NO